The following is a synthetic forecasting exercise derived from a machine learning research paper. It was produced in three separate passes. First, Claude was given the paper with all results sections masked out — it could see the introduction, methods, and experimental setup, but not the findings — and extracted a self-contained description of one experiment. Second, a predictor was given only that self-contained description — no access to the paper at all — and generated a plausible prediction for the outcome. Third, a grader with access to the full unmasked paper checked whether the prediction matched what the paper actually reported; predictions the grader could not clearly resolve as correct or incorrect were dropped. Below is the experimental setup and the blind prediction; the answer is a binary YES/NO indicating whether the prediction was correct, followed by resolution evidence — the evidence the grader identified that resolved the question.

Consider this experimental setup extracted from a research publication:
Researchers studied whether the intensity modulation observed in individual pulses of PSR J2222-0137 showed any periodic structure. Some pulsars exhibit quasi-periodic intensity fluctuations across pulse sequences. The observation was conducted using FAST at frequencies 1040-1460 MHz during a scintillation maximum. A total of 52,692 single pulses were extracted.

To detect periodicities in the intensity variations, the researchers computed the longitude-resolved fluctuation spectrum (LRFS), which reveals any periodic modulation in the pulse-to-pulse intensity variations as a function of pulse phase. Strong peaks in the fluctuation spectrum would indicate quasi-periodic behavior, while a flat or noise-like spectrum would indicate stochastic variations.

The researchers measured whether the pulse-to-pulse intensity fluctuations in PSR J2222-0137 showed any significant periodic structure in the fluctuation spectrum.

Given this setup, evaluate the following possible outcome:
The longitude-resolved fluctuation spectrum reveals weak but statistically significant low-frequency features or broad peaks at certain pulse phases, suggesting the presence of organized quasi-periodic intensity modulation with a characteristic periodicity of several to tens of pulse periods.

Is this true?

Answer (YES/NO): NO